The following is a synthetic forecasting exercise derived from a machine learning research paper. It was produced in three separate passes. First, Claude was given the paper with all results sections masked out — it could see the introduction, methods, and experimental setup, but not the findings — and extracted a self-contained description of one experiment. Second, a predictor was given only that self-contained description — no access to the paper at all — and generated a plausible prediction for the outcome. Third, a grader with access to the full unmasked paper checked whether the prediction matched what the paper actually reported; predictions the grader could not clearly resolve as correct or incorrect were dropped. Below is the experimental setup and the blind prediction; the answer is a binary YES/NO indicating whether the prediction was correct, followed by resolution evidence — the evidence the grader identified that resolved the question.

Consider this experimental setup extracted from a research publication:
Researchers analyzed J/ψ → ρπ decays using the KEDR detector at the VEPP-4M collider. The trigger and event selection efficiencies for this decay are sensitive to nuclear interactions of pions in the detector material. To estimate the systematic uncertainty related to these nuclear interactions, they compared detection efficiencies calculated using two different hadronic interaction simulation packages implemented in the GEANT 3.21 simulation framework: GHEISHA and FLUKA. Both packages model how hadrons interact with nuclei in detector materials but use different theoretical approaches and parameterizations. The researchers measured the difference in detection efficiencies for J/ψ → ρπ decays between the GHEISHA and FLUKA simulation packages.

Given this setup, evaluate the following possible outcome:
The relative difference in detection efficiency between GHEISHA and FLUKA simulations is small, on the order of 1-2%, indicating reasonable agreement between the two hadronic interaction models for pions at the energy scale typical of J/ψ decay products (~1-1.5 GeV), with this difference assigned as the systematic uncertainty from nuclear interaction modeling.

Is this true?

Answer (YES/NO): NO